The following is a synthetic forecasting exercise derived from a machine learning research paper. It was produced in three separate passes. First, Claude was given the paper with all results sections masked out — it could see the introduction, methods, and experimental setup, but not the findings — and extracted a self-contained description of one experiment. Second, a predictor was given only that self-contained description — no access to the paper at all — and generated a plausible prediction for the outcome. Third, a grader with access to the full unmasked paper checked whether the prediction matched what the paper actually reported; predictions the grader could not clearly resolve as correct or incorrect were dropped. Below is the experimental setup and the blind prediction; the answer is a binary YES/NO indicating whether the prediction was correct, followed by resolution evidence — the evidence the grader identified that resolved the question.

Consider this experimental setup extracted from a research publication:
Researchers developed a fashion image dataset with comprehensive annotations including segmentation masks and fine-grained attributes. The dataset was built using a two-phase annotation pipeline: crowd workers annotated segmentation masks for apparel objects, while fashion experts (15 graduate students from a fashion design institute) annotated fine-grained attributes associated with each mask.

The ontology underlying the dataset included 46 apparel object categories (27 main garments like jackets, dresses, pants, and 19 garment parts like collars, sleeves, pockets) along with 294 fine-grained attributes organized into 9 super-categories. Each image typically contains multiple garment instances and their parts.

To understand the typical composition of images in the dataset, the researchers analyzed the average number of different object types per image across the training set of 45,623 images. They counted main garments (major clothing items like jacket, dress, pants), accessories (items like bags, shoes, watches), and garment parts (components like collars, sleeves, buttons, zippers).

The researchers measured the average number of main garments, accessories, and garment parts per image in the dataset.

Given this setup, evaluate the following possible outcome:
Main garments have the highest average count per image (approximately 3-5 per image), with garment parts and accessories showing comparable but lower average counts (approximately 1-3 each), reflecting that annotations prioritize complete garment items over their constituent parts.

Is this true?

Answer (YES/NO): NO